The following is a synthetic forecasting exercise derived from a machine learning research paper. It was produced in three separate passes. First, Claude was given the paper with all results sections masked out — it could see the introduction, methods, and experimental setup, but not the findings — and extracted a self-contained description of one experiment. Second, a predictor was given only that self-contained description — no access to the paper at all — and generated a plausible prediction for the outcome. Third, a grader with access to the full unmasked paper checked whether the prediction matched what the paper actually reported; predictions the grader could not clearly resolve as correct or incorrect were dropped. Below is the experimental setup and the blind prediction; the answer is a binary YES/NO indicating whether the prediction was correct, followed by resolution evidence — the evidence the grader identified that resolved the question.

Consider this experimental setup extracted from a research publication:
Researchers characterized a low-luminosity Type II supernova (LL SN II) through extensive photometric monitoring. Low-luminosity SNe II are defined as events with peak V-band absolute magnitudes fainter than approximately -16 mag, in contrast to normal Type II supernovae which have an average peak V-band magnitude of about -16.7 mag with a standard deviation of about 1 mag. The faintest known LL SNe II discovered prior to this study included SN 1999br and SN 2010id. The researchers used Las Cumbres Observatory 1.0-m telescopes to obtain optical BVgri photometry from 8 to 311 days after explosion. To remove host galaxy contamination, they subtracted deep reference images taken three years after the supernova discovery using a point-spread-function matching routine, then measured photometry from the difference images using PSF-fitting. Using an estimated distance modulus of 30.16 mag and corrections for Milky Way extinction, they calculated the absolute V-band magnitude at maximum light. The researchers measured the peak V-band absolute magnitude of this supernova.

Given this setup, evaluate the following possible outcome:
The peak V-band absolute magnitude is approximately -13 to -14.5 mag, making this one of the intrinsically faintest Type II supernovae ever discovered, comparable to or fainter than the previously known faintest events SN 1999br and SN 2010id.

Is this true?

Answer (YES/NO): NO